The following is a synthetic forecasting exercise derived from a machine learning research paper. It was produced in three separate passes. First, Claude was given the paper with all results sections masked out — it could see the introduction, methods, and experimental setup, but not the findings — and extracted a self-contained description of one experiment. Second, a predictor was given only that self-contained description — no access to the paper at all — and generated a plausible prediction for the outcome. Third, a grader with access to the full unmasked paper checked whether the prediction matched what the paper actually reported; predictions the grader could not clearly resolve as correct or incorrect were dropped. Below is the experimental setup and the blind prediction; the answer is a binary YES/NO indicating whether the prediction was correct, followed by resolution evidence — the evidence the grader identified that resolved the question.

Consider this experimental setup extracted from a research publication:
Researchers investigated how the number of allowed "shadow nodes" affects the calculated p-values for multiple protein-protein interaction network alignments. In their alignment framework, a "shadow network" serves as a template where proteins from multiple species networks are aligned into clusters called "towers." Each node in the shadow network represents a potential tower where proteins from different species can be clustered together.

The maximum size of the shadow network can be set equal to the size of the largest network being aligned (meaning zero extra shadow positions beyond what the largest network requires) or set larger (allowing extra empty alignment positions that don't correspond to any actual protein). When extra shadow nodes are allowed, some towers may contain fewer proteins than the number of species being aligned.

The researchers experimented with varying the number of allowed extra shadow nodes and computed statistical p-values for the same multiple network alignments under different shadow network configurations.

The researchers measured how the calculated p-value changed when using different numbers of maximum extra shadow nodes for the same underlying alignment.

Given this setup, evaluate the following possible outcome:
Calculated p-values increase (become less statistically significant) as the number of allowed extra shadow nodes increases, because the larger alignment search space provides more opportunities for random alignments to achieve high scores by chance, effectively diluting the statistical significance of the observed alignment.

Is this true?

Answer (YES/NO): NO